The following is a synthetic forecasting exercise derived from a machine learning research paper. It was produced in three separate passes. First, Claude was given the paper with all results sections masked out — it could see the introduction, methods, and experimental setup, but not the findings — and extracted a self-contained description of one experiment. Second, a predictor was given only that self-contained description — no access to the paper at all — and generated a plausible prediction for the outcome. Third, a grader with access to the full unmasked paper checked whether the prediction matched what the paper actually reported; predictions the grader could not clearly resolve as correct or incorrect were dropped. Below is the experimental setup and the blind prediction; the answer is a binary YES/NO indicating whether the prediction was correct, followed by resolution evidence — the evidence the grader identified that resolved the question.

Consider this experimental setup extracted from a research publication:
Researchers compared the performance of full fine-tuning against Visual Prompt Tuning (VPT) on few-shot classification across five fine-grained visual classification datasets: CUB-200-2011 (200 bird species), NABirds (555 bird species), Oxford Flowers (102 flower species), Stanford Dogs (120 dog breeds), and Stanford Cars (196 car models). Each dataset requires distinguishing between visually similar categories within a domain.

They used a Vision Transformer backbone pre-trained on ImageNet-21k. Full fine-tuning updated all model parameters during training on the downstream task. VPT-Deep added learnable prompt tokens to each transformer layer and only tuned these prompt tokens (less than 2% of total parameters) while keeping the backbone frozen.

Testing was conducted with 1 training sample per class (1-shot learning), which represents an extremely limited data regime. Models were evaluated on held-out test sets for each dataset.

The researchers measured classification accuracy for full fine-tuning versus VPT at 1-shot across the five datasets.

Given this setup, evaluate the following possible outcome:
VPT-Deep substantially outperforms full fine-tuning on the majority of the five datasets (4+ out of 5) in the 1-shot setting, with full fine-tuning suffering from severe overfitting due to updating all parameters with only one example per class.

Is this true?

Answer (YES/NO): YES